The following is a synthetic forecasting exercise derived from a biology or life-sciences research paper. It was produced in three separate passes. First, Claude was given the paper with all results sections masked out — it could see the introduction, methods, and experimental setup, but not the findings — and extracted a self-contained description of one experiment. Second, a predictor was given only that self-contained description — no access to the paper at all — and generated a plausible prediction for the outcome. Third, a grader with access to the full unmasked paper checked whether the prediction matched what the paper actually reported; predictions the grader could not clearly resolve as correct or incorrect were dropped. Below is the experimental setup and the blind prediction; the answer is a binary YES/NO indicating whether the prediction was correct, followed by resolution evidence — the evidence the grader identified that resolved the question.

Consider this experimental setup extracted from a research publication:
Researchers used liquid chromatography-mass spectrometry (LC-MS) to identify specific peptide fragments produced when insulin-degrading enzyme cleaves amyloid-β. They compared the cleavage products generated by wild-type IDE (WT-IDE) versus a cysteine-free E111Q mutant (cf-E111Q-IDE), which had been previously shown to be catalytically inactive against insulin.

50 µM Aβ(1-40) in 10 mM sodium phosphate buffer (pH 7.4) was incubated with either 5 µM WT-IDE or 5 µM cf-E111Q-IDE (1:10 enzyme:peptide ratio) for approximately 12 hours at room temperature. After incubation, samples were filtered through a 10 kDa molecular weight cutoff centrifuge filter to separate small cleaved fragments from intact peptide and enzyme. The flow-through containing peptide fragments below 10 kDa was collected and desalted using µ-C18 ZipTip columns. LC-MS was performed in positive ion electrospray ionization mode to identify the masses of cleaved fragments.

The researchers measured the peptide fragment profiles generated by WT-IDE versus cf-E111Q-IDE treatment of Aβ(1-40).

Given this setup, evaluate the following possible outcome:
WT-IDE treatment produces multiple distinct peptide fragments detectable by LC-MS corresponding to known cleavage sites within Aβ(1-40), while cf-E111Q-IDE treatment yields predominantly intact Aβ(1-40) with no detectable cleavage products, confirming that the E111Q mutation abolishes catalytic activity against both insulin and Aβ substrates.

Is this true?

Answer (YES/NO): NO